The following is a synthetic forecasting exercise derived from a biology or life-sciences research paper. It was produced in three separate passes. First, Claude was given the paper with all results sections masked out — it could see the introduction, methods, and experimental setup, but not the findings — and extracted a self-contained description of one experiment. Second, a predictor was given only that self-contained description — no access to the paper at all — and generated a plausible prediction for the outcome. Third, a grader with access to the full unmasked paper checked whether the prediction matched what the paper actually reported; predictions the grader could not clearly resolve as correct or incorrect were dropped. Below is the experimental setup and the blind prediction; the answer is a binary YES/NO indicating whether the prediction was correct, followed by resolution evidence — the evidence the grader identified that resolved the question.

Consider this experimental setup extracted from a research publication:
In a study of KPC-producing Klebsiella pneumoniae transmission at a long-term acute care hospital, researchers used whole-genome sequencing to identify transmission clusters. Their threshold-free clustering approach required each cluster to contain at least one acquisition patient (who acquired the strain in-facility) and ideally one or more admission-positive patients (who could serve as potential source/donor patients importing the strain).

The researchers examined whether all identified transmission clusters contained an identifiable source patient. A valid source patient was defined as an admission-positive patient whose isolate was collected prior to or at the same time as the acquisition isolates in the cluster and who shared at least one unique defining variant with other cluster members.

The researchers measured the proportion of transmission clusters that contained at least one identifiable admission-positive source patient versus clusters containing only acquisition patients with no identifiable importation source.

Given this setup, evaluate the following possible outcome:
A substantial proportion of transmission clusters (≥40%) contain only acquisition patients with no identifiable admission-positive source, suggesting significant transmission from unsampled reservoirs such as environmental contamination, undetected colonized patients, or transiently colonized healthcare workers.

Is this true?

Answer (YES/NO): NO